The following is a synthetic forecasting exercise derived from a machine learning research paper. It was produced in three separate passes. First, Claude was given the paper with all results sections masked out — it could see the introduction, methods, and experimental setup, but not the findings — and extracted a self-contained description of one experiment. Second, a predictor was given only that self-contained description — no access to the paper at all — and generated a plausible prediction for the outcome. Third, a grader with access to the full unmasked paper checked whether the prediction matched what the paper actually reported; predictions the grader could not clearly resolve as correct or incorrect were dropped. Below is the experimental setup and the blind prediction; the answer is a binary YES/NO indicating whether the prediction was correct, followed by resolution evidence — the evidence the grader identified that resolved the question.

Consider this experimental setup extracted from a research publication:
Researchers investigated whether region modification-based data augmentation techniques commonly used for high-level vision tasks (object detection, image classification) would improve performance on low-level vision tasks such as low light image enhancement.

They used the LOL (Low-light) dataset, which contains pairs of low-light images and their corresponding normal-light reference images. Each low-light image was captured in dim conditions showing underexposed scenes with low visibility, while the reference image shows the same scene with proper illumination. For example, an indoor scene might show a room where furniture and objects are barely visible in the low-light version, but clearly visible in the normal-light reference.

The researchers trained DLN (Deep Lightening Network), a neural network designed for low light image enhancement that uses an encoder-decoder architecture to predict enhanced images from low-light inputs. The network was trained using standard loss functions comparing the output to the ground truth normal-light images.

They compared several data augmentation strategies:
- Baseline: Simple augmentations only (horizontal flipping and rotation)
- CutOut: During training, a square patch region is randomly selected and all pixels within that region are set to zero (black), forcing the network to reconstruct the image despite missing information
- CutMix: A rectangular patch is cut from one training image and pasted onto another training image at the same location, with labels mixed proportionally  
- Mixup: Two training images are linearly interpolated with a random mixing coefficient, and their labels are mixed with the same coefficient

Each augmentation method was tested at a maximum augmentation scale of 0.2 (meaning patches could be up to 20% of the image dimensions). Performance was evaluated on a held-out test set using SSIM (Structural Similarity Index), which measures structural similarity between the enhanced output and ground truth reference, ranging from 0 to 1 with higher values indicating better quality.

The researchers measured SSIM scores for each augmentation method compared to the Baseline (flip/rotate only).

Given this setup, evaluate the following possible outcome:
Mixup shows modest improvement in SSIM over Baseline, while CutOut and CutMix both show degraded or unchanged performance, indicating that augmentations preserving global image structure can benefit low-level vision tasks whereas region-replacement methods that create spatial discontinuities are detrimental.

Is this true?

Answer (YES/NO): NO